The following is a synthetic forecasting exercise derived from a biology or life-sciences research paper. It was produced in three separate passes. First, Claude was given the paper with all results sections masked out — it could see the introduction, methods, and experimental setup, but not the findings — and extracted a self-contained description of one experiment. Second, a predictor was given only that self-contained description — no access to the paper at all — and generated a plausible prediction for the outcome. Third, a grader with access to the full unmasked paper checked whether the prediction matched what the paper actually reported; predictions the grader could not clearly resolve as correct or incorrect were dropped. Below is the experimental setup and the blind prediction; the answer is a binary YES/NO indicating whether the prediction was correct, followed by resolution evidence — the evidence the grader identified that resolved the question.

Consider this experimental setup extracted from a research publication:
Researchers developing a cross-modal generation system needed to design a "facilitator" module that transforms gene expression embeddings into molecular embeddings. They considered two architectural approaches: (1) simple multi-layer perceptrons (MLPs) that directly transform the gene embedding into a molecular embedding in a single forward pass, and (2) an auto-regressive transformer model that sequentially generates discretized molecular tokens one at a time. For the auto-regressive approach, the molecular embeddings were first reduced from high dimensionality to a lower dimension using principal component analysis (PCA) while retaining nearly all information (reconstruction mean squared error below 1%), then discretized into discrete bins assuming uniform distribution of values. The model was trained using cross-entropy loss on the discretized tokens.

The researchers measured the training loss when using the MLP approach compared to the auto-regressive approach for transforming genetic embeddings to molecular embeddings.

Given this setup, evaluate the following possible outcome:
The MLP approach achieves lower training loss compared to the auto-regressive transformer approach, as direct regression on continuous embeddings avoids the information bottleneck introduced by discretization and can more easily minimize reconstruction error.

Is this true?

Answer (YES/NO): NO